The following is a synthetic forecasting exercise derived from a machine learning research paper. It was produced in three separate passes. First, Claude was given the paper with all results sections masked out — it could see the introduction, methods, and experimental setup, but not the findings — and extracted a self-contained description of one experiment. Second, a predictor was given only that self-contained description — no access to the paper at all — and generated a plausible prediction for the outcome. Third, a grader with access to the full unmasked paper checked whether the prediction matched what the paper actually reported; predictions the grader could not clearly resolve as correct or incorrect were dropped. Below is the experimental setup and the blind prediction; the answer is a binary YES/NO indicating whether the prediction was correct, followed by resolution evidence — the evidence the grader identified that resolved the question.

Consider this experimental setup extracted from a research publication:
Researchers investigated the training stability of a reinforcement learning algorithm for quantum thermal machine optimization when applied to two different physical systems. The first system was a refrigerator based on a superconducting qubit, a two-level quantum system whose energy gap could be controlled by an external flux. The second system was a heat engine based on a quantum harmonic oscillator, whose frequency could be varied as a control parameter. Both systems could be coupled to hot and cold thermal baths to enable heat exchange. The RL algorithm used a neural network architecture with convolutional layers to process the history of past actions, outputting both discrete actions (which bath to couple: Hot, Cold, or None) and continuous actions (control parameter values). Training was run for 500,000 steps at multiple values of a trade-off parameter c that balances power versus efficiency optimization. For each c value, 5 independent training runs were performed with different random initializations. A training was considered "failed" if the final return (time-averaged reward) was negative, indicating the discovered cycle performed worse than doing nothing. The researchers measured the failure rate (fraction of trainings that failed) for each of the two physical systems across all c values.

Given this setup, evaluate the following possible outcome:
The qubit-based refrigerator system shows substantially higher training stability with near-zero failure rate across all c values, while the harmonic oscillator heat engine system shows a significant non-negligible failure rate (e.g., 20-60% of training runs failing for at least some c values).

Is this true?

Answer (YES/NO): NO